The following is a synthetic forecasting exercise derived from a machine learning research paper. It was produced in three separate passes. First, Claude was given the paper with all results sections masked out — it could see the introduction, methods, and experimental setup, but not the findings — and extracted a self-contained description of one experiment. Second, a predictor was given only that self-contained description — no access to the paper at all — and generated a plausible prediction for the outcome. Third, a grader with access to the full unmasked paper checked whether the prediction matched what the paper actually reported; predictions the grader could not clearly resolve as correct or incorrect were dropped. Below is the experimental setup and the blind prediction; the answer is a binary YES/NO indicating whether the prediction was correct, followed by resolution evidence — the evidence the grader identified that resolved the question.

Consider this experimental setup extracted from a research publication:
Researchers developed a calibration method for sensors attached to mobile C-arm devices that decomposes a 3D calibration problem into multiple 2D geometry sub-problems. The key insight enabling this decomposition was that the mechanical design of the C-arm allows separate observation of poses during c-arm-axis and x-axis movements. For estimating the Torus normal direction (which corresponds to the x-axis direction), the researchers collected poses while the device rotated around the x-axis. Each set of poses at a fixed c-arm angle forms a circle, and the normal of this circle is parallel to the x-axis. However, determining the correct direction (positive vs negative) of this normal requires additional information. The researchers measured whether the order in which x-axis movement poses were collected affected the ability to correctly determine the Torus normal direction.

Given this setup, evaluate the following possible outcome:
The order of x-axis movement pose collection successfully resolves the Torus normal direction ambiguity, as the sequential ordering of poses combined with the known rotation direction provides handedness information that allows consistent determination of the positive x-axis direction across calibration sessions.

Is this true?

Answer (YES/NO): YES